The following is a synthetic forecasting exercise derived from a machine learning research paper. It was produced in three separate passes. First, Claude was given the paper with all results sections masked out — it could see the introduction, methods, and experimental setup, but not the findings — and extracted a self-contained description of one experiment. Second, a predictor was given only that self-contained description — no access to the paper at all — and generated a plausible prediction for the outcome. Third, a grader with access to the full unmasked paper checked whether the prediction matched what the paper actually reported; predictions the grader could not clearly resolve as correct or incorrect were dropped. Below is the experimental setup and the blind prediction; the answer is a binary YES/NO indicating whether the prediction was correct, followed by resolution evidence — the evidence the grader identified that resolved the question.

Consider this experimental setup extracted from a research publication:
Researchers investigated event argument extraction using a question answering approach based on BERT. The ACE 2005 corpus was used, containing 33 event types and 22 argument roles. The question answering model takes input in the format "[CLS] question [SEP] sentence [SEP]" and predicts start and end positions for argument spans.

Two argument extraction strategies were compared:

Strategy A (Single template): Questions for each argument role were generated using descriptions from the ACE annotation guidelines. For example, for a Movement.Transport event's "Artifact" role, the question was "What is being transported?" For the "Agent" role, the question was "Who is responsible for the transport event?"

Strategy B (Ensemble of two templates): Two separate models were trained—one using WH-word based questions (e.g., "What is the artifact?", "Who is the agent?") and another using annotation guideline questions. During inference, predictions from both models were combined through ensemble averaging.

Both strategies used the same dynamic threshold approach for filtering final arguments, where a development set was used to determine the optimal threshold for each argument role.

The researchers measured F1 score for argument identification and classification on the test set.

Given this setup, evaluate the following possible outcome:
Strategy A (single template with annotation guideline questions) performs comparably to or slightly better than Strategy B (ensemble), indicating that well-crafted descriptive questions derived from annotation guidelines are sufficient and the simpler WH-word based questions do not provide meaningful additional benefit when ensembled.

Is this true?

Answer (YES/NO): NO